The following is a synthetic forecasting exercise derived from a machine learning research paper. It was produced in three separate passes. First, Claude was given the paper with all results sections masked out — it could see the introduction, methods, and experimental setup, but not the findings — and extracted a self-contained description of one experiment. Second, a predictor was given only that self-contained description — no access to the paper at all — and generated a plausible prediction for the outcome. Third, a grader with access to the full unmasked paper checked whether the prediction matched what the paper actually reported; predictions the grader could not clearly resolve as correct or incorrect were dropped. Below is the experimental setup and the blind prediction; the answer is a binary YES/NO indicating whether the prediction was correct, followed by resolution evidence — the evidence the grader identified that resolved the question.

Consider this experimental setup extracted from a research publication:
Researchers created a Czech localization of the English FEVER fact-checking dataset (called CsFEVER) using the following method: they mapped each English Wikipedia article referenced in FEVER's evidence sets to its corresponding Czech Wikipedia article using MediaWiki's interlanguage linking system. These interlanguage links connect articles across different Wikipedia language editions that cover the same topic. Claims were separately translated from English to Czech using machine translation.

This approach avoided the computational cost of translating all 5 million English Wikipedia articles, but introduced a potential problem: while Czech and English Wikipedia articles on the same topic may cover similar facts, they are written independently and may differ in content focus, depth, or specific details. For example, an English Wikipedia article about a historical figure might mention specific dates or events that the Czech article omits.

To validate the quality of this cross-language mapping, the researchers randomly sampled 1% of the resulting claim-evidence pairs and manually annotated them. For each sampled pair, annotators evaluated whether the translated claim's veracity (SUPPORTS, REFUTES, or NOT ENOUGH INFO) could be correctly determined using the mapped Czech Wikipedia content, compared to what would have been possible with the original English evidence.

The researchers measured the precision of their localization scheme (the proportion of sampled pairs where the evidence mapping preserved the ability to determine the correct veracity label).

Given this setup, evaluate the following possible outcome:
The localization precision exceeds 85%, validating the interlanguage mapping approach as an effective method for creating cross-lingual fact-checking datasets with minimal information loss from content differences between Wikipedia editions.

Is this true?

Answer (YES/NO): NO